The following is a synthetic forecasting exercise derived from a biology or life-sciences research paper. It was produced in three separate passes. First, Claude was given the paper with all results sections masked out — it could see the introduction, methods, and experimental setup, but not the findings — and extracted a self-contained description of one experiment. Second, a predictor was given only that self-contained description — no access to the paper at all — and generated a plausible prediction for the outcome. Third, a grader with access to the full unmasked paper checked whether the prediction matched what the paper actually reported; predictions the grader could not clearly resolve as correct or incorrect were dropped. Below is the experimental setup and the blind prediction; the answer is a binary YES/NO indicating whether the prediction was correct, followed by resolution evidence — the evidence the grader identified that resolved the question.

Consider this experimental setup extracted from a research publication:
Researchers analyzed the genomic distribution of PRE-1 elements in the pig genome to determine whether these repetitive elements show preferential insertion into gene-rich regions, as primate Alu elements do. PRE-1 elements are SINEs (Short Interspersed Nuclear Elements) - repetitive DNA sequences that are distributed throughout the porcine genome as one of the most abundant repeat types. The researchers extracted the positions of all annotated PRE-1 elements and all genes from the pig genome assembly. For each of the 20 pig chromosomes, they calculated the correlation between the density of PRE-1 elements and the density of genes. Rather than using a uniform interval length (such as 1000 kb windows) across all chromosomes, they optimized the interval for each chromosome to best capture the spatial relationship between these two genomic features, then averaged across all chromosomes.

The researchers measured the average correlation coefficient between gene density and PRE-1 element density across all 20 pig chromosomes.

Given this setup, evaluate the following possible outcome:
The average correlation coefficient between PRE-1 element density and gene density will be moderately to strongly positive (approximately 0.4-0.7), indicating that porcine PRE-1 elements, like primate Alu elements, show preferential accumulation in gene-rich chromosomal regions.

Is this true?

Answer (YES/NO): YES